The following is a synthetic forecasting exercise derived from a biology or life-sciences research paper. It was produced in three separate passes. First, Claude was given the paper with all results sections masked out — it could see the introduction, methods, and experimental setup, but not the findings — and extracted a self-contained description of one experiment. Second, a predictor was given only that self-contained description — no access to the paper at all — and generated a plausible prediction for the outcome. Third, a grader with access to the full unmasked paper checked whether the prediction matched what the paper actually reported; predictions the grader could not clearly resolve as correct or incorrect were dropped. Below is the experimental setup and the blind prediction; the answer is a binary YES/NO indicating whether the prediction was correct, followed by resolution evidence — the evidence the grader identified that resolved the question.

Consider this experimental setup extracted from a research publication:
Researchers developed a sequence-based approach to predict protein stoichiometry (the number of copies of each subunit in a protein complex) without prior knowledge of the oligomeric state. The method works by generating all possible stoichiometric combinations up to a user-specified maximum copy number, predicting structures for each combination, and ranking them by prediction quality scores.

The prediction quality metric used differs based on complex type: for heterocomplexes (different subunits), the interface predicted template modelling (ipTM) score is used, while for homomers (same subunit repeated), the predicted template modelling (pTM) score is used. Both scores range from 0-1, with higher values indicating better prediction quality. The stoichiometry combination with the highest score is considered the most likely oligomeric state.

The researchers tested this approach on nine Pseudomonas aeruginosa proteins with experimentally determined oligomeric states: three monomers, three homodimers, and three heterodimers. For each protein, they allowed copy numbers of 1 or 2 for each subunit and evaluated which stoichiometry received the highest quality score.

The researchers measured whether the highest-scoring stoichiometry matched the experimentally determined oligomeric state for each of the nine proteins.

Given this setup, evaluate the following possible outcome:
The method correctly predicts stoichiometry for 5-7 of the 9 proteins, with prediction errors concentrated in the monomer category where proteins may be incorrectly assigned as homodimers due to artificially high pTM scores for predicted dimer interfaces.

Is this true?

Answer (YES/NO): NO